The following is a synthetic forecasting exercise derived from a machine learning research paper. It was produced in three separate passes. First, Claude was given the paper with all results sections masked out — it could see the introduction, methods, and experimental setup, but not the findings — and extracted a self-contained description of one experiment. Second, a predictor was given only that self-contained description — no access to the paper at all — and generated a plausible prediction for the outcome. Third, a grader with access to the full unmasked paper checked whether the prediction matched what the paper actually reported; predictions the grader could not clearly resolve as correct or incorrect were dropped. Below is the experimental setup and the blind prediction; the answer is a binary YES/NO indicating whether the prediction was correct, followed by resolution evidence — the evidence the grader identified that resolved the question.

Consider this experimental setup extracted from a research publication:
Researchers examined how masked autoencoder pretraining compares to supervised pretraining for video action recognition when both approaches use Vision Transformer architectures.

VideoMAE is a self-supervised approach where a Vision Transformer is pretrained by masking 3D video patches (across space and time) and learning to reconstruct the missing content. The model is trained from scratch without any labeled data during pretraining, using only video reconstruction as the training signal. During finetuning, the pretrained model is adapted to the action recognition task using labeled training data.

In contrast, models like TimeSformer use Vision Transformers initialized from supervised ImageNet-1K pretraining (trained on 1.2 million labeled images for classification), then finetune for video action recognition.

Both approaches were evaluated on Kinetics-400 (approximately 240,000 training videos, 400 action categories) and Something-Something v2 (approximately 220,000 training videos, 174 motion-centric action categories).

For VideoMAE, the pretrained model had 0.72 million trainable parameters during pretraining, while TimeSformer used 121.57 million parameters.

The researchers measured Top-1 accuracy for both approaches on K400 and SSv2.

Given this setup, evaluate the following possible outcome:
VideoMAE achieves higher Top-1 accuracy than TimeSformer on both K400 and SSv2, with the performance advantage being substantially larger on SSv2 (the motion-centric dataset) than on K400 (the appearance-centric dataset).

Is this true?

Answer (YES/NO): NO